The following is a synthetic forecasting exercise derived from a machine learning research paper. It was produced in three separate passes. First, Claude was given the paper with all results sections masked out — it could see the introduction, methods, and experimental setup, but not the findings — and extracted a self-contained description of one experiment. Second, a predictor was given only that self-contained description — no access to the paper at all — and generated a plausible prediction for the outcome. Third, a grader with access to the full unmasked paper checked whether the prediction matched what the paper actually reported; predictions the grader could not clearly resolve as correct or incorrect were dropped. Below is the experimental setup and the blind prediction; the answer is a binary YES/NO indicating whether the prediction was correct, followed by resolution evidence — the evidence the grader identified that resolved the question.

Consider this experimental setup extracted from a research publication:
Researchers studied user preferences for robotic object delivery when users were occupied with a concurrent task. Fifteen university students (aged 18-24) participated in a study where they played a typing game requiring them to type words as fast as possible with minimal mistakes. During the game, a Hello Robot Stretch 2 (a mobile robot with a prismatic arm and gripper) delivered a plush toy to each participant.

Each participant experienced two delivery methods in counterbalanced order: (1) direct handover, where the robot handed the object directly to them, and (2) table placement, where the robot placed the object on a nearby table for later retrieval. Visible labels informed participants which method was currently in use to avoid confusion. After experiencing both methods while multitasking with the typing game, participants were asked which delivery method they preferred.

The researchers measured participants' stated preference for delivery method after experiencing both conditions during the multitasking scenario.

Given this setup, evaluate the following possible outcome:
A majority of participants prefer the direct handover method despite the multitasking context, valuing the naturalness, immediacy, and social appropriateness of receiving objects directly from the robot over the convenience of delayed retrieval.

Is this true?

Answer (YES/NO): NO